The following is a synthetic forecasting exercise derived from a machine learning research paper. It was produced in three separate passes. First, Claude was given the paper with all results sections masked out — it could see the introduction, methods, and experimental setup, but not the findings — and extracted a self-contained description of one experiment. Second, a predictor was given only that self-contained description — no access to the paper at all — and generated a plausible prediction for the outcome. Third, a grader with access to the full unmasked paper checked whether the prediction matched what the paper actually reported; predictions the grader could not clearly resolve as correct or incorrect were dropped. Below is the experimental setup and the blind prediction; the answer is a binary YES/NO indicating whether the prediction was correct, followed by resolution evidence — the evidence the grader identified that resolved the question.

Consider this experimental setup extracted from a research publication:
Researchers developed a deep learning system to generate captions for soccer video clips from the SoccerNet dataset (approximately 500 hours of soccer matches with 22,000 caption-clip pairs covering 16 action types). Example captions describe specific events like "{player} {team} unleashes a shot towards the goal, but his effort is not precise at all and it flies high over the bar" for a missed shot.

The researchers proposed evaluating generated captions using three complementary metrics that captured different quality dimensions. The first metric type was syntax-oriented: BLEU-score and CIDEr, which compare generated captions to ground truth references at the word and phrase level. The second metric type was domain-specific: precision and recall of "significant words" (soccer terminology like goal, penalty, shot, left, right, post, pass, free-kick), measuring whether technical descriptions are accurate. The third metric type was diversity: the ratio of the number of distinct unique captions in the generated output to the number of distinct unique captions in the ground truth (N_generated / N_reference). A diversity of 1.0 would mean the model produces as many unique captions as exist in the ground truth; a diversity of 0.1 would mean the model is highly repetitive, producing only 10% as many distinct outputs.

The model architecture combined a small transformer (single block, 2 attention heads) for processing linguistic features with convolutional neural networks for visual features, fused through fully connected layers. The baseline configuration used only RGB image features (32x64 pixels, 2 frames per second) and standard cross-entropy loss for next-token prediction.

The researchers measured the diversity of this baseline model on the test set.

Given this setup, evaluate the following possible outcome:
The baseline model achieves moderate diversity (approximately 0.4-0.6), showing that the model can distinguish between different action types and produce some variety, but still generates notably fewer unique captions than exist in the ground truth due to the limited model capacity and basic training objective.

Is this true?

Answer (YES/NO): NO